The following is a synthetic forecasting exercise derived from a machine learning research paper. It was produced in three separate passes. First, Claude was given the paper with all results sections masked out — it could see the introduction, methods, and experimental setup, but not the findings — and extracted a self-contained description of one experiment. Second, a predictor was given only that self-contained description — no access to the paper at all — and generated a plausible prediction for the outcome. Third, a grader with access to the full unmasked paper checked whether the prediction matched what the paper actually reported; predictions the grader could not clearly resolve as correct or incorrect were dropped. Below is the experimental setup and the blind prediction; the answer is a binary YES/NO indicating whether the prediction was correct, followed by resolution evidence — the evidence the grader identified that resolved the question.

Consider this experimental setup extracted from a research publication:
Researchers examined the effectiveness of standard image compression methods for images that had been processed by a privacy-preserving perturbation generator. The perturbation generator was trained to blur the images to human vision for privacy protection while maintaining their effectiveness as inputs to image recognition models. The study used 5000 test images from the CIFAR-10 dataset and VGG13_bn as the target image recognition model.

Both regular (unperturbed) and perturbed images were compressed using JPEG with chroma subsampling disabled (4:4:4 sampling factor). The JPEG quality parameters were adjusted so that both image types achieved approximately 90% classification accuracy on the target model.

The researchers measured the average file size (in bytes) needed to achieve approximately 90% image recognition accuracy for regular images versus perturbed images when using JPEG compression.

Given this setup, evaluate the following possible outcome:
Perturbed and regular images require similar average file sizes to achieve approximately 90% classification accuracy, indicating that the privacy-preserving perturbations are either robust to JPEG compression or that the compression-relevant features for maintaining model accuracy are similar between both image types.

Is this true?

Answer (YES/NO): NO